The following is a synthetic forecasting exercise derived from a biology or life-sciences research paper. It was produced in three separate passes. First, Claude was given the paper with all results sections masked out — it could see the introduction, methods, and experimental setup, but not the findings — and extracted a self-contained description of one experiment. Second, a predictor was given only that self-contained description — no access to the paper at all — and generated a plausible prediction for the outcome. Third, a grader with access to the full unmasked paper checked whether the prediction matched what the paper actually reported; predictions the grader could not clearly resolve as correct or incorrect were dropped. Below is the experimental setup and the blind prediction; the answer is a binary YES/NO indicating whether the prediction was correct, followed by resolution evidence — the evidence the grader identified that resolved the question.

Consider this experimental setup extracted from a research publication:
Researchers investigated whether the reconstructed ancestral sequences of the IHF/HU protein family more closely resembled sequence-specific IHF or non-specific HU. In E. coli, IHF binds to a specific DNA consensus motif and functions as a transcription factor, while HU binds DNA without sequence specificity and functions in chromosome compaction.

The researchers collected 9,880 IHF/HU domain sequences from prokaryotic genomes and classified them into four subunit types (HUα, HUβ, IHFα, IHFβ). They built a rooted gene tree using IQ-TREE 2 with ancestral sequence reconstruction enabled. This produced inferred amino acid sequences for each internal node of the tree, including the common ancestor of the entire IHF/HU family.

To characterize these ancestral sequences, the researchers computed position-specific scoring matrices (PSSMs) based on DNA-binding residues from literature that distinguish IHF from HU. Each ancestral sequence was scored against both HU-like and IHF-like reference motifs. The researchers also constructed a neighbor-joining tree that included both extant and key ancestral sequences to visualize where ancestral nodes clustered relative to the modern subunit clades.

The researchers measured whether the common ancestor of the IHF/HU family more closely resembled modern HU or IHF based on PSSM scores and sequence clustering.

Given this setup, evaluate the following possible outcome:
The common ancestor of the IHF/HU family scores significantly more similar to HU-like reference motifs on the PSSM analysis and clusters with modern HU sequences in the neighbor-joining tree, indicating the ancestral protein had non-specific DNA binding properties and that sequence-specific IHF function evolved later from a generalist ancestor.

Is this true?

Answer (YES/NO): YES